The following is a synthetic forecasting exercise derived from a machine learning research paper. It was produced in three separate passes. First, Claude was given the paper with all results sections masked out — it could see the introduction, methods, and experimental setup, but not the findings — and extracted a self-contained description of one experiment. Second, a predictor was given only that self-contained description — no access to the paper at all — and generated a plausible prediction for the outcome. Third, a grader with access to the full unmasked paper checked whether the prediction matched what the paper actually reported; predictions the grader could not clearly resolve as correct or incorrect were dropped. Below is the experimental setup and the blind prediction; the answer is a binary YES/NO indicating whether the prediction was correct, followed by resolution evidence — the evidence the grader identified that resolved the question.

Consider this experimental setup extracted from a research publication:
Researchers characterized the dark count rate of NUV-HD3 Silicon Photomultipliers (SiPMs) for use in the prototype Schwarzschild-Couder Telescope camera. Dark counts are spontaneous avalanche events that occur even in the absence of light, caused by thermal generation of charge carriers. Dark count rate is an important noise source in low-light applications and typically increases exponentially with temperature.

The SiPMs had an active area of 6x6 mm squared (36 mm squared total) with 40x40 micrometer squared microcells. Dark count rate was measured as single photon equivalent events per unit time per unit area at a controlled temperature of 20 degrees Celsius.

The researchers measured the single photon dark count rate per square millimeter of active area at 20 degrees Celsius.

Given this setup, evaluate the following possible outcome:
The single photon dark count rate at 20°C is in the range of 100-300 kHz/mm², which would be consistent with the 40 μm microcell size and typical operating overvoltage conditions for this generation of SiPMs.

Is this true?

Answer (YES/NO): NO